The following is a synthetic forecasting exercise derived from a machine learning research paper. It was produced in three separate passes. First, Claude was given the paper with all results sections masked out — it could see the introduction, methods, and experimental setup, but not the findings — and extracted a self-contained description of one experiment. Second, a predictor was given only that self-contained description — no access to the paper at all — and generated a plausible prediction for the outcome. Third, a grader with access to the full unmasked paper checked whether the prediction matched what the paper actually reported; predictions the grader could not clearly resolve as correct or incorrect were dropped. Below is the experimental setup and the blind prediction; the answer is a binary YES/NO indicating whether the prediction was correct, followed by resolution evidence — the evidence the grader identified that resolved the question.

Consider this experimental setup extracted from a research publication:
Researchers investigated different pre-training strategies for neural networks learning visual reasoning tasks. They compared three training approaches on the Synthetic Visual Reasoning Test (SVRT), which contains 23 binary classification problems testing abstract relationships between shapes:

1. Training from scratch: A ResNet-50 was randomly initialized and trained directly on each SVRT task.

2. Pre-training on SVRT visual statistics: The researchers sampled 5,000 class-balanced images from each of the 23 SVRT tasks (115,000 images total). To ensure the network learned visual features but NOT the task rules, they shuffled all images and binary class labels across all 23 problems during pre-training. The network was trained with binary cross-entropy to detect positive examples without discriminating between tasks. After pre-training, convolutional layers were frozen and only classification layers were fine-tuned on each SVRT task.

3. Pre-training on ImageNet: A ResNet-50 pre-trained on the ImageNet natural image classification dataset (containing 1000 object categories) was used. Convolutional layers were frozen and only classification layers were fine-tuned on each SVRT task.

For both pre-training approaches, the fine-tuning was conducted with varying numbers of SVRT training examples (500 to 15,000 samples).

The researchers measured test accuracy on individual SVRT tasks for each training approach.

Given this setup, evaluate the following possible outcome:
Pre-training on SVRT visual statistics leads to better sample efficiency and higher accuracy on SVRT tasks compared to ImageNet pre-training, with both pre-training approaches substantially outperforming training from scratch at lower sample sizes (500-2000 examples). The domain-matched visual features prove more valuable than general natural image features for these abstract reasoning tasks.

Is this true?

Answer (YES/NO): NO